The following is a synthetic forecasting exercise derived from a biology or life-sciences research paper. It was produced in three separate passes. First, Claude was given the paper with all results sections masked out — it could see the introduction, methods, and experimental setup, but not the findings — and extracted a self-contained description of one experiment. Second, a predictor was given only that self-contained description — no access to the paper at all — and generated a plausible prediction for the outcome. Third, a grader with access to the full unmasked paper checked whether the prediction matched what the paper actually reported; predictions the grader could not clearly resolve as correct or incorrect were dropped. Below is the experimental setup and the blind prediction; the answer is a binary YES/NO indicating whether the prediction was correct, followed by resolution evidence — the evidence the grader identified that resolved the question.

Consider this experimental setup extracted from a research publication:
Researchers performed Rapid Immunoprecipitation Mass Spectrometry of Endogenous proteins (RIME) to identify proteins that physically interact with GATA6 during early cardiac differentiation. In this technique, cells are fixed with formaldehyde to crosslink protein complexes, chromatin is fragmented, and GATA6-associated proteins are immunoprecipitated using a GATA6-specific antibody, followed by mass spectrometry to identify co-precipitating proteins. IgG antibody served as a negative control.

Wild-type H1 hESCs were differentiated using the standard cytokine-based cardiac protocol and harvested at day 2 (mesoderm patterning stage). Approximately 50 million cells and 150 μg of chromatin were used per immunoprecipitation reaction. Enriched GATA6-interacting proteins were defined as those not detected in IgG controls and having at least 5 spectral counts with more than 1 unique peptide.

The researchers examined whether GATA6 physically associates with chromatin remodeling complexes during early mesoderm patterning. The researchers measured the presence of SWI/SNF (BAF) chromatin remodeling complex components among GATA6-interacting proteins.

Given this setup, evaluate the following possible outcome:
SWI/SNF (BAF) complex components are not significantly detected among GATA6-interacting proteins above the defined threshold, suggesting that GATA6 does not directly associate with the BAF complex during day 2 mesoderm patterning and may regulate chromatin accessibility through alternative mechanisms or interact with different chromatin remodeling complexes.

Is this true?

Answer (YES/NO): NO